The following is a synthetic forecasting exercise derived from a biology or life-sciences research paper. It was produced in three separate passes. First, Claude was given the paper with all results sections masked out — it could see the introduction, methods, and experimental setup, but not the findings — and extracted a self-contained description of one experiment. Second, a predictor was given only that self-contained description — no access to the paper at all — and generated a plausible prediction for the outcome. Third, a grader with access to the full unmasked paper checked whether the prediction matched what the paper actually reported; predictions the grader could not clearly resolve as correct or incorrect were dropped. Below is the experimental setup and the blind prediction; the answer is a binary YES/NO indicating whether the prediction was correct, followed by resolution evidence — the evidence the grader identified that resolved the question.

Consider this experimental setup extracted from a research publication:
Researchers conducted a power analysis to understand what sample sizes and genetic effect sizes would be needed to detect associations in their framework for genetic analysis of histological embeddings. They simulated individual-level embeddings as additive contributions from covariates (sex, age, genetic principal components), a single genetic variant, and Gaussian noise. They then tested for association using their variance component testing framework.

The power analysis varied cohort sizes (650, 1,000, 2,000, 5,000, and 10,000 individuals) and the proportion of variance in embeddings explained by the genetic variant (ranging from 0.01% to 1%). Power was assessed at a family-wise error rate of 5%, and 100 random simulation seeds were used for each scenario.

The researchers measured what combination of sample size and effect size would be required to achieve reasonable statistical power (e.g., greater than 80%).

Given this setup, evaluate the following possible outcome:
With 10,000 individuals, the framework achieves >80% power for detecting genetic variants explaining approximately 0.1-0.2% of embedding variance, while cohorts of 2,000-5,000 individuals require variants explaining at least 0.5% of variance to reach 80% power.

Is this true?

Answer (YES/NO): NO